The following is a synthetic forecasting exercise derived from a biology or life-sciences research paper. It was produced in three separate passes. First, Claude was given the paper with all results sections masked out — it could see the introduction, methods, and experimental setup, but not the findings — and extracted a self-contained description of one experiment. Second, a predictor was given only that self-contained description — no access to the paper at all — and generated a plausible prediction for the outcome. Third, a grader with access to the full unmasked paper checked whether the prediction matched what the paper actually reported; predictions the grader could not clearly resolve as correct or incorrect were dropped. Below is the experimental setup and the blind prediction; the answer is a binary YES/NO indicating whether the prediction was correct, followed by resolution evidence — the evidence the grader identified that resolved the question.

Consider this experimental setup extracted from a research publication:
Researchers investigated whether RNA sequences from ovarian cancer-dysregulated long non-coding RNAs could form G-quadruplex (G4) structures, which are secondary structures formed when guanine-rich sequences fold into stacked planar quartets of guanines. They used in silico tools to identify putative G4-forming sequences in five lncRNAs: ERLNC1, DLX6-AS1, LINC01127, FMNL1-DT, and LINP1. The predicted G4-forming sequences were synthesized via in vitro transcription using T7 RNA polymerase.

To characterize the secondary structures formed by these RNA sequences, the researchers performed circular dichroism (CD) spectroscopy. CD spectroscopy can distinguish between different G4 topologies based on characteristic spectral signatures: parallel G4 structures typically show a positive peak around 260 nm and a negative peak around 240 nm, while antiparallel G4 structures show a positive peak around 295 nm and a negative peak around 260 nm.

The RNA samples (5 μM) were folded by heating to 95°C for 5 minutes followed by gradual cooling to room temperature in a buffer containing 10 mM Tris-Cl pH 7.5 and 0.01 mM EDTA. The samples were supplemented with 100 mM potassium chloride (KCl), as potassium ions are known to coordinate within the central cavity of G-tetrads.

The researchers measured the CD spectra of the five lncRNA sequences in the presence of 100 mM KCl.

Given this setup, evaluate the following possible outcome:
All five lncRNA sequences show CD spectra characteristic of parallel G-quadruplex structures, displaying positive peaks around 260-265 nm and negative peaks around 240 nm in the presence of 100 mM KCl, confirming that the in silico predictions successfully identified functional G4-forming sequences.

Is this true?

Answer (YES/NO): YES